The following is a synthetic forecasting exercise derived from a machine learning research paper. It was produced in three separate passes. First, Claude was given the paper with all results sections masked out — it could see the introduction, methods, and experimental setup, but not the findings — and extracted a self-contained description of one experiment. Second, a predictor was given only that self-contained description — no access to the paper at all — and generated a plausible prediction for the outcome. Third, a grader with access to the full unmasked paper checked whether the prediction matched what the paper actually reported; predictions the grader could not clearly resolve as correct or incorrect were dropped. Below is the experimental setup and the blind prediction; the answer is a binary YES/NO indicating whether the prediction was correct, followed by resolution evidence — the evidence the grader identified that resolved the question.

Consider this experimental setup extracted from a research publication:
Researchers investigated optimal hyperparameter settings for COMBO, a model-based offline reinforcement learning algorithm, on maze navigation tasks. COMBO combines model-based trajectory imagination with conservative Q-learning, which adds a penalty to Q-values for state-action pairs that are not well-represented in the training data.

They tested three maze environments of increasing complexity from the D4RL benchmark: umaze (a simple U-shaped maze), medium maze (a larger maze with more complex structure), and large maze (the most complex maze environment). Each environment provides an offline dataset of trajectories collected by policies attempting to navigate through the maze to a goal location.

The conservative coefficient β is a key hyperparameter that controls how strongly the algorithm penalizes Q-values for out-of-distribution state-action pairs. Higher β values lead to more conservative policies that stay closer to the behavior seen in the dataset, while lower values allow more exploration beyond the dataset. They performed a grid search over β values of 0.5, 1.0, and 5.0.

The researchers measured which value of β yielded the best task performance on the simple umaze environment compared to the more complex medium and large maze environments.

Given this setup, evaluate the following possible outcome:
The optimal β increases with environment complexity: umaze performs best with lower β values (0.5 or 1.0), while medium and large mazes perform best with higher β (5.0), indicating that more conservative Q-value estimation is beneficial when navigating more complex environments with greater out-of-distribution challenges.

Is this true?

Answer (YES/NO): NO